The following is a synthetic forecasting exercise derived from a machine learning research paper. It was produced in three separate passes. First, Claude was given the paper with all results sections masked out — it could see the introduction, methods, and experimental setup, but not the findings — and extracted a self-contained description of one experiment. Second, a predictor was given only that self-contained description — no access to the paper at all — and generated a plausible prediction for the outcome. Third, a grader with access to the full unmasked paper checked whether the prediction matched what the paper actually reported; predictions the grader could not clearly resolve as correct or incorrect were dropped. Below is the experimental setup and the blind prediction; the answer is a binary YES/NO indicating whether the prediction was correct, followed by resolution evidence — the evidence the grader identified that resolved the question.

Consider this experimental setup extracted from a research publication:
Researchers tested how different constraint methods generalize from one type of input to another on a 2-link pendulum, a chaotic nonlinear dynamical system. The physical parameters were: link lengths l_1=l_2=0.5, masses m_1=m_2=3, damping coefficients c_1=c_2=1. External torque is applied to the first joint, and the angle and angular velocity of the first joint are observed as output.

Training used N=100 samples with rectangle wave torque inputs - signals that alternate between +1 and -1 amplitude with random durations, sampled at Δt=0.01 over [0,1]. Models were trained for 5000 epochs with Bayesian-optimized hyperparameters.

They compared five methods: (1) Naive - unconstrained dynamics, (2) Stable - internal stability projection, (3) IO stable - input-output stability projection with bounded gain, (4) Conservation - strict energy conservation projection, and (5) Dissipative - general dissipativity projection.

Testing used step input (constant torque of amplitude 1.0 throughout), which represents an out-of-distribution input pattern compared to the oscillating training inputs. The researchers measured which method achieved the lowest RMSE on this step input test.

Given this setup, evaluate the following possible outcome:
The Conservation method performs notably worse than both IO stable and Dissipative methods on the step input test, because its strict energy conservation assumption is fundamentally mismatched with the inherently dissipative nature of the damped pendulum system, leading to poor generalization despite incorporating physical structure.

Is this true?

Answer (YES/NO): YES